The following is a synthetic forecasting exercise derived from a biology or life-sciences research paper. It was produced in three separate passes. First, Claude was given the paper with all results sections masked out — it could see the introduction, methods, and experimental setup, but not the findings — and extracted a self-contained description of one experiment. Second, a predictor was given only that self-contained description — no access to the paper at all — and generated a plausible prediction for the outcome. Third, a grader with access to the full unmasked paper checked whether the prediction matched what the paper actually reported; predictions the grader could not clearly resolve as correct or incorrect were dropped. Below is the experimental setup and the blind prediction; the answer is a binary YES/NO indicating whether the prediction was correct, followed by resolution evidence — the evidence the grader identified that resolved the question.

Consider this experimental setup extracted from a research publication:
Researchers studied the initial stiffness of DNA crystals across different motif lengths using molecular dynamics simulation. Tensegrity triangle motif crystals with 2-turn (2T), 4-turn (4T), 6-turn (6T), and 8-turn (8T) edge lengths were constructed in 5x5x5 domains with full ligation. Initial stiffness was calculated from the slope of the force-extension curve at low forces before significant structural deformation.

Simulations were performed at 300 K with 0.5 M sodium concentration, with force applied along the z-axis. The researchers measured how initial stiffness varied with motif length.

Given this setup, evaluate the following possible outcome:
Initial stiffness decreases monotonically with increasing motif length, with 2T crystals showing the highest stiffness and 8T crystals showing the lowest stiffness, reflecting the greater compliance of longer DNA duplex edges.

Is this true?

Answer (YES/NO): NO